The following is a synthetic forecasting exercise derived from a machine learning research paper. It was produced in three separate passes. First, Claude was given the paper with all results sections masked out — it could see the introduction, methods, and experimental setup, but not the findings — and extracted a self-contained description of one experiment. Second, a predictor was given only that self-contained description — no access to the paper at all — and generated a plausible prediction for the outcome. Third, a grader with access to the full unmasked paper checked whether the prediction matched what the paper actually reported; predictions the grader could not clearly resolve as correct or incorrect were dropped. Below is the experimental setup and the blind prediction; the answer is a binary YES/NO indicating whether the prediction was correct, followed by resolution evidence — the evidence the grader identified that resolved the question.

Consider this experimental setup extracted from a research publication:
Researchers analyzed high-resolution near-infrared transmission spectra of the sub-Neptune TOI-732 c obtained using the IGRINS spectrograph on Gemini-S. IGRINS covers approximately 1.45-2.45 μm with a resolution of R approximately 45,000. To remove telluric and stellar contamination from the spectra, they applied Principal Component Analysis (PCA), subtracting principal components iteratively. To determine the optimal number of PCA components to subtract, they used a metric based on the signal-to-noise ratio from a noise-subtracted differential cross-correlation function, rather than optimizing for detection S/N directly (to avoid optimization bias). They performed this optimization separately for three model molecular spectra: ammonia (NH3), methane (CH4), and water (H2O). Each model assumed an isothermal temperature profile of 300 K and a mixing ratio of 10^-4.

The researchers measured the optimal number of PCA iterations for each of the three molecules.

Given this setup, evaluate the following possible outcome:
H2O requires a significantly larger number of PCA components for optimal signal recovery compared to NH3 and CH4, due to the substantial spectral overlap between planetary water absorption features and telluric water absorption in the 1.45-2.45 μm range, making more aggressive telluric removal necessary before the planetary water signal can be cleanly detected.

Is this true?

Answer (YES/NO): NO